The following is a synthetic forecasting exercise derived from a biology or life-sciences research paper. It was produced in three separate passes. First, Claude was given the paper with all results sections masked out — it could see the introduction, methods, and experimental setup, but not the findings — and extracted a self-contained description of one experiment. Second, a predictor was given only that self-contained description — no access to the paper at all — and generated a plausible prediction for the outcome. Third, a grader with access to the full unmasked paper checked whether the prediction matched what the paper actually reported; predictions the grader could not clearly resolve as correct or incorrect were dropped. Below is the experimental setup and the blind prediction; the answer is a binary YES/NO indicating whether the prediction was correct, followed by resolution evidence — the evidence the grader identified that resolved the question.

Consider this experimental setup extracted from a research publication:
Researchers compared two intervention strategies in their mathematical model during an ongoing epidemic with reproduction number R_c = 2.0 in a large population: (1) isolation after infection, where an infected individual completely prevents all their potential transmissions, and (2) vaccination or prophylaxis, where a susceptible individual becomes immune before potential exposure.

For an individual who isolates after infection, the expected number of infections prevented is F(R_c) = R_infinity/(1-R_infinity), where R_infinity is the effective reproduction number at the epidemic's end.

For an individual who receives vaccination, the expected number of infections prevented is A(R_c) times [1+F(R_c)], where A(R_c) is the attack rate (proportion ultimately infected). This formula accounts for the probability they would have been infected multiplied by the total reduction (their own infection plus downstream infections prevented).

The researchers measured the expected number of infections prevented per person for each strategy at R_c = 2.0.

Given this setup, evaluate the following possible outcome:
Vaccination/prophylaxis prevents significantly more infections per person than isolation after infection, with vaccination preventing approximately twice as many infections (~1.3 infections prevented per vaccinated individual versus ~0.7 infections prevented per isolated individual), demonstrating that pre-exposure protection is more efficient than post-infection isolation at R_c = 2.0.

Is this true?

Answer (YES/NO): YES